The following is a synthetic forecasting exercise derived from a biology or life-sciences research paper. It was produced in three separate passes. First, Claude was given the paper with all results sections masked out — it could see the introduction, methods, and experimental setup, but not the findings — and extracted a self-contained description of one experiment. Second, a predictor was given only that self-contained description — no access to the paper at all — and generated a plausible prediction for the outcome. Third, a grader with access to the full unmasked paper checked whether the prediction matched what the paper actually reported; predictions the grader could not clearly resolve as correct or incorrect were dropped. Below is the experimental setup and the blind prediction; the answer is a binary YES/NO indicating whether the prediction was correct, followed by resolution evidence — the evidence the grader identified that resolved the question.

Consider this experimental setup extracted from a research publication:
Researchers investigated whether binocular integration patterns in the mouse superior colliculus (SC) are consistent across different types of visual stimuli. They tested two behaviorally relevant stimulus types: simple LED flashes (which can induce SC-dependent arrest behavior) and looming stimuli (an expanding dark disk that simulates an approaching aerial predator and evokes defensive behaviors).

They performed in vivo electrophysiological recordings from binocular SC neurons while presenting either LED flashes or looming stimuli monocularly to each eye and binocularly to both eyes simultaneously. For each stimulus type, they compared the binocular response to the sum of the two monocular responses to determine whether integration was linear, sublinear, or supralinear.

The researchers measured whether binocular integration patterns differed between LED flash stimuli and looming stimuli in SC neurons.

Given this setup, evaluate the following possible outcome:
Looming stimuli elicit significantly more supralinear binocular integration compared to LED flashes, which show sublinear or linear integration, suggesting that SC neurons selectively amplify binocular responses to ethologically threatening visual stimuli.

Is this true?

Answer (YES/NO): NO